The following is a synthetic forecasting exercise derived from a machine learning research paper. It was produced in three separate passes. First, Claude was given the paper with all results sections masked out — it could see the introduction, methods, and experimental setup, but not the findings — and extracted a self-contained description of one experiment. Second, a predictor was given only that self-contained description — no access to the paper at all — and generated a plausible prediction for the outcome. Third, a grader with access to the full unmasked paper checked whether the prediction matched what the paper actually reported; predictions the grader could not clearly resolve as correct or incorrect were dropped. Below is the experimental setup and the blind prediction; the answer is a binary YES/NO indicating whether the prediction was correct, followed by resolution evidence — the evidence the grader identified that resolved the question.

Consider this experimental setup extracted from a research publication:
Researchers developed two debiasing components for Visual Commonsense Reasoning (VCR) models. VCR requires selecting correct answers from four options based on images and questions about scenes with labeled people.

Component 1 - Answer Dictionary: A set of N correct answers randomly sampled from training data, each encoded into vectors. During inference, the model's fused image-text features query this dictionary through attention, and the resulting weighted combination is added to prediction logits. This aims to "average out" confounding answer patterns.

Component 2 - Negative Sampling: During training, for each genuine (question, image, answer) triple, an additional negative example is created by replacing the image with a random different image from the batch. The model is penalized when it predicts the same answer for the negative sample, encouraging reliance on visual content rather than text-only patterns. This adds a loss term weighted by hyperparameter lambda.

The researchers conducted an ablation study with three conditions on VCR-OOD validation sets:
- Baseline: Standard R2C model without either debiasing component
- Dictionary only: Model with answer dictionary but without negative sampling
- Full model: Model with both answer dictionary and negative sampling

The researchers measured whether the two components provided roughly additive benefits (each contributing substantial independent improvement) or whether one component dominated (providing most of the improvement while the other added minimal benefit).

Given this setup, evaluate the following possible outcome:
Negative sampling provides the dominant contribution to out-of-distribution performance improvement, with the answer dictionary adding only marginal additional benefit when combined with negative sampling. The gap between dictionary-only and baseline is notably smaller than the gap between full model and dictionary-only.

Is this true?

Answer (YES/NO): NO